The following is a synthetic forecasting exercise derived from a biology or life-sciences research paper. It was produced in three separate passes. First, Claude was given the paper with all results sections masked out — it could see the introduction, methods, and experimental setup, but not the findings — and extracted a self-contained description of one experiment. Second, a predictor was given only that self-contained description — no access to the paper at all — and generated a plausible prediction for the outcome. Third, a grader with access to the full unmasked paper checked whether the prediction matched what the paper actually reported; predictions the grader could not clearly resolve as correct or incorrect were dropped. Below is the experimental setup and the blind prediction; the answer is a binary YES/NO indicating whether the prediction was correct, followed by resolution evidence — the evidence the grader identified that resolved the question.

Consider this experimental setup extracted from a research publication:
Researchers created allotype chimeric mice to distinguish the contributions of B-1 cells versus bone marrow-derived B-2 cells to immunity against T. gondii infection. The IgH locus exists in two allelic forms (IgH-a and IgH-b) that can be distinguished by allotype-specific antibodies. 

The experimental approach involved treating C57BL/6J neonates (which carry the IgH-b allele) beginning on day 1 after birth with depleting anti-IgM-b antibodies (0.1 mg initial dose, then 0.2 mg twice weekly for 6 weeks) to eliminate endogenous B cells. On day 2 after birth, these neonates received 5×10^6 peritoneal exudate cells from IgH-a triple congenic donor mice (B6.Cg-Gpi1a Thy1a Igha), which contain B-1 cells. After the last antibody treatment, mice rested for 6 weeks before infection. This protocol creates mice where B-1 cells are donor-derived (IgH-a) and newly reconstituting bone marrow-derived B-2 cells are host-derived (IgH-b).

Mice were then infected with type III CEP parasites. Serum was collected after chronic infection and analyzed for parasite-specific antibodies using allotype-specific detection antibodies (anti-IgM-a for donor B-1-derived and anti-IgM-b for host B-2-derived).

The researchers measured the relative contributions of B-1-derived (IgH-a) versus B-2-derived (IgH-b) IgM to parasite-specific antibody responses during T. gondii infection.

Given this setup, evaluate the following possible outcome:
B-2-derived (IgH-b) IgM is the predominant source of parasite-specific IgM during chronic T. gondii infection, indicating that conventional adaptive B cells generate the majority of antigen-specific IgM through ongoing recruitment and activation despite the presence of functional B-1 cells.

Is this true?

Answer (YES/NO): YES